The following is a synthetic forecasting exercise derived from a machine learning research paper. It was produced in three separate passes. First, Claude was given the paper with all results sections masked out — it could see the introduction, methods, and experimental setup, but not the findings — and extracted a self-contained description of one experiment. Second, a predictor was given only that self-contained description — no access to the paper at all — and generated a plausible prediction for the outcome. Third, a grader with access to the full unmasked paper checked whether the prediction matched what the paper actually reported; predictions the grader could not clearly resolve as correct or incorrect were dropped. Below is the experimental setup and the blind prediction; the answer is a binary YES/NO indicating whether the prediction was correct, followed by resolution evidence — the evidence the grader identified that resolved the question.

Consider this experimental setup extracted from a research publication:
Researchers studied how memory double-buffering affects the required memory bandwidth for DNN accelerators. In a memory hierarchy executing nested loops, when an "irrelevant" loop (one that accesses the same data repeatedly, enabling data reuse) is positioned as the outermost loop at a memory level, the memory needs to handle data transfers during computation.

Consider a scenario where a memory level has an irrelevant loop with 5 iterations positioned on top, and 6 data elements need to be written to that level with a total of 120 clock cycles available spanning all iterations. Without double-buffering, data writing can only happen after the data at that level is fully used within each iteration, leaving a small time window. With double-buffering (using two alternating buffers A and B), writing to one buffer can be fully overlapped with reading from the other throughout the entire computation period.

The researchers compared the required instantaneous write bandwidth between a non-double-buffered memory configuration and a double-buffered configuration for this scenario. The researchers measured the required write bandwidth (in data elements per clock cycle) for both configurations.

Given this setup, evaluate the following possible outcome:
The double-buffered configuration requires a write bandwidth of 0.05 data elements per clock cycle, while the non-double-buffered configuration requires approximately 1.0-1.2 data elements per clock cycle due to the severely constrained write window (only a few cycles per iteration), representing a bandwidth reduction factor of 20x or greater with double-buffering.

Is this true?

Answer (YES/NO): NO